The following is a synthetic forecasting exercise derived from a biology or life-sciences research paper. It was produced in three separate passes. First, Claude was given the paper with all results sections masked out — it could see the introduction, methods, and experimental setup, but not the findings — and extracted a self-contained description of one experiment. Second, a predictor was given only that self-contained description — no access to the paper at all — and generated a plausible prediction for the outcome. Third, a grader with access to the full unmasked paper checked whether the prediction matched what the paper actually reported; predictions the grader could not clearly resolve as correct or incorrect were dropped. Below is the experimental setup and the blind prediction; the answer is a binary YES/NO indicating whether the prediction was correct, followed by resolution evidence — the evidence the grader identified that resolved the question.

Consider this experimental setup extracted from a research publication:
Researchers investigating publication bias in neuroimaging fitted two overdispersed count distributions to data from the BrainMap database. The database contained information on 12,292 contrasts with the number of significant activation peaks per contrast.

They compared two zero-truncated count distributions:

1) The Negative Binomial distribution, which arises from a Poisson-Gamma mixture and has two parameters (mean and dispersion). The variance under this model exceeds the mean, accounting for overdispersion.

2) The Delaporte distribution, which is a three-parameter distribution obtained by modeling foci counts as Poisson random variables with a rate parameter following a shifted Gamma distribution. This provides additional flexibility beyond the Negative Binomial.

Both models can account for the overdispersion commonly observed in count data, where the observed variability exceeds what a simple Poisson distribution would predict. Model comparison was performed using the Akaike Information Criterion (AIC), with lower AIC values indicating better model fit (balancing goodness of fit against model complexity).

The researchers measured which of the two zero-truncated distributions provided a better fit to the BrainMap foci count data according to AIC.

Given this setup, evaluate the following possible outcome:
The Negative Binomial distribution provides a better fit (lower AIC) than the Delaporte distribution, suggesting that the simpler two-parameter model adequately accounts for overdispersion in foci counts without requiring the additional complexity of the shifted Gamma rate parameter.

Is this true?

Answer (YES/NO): YES